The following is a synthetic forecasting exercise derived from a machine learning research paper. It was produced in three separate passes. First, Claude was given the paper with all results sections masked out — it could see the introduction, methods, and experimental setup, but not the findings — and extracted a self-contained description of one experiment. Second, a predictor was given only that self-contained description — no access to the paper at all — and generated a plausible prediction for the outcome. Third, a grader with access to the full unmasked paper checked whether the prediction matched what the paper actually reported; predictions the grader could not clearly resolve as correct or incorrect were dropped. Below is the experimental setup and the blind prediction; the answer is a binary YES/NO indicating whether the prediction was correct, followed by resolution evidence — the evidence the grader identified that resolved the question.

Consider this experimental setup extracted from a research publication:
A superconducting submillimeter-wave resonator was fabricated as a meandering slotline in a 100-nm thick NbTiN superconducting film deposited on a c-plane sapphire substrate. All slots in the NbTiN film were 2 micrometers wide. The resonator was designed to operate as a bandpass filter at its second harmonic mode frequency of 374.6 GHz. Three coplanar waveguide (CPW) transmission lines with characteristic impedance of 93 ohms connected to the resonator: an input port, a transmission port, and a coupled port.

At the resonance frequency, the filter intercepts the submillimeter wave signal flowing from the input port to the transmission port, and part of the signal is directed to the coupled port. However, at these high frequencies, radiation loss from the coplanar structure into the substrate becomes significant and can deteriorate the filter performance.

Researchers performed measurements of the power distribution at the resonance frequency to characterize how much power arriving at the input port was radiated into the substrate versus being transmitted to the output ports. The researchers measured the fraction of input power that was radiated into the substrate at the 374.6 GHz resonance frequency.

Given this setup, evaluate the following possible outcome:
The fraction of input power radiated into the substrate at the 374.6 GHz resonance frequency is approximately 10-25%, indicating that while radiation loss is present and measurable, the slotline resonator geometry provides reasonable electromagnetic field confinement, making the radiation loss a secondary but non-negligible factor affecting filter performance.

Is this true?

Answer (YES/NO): YES